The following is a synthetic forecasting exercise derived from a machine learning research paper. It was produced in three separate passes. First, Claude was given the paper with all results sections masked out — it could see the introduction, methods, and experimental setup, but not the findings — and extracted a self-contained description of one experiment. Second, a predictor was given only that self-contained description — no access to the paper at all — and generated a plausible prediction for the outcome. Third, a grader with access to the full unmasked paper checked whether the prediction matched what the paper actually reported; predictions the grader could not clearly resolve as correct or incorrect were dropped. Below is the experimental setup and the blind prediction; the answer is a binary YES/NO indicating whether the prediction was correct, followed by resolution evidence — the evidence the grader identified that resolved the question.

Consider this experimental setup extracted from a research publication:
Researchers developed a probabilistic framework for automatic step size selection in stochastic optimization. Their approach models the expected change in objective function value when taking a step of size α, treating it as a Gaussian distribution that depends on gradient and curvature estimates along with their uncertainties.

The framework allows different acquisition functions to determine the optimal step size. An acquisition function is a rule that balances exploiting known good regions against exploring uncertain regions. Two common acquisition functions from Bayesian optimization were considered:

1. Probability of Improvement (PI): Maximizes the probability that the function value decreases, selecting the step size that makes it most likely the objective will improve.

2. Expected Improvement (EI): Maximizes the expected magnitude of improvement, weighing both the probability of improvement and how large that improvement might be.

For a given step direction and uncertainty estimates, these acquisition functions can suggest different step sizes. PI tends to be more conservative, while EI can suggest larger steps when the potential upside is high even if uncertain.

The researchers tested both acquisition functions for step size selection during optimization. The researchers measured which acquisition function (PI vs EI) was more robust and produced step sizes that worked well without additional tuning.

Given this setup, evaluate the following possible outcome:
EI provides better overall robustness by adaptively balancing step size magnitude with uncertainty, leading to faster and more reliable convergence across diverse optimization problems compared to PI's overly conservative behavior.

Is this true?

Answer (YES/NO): NO